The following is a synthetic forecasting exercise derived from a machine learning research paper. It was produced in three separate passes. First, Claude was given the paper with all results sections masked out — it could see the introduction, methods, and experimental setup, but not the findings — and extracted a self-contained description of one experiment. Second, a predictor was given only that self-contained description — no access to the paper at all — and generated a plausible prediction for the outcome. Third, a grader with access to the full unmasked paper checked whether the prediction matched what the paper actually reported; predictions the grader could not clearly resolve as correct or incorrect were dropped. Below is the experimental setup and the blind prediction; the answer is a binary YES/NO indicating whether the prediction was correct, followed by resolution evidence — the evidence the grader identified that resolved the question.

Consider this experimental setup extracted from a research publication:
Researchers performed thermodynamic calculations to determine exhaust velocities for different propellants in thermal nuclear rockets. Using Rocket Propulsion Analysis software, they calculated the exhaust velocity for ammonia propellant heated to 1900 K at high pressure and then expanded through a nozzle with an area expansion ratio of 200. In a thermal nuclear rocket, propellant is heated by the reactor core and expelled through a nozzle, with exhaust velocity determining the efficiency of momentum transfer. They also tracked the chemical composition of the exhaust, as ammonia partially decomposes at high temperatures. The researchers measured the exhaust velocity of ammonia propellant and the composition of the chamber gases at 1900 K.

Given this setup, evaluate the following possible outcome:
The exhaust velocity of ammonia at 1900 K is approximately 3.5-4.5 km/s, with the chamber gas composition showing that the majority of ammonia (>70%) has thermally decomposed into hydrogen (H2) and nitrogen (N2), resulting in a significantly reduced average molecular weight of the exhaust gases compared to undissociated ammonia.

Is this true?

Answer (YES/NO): YES